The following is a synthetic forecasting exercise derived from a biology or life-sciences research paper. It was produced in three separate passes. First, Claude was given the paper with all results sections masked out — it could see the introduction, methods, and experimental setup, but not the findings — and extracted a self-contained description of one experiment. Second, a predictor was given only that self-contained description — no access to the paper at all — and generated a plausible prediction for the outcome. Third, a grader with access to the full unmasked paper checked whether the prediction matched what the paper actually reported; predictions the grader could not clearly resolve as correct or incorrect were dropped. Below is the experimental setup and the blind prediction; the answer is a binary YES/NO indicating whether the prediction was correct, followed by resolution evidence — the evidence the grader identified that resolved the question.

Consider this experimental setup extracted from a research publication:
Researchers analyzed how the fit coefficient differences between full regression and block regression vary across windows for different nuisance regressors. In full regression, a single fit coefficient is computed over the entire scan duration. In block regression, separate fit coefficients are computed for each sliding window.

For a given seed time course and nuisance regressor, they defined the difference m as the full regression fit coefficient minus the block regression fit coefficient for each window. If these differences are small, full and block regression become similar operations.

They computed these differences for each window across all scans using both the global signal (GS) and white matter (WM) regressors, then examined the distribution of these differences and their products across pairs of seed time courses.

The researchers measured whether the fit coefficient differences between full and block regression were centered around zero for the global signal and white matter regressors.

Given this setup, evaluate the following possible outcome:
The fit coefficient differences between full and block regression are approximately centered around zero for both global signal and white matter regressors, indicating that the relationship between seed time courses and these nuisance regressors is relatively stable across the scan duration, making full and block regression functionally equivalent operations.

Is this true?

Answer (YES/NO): YES